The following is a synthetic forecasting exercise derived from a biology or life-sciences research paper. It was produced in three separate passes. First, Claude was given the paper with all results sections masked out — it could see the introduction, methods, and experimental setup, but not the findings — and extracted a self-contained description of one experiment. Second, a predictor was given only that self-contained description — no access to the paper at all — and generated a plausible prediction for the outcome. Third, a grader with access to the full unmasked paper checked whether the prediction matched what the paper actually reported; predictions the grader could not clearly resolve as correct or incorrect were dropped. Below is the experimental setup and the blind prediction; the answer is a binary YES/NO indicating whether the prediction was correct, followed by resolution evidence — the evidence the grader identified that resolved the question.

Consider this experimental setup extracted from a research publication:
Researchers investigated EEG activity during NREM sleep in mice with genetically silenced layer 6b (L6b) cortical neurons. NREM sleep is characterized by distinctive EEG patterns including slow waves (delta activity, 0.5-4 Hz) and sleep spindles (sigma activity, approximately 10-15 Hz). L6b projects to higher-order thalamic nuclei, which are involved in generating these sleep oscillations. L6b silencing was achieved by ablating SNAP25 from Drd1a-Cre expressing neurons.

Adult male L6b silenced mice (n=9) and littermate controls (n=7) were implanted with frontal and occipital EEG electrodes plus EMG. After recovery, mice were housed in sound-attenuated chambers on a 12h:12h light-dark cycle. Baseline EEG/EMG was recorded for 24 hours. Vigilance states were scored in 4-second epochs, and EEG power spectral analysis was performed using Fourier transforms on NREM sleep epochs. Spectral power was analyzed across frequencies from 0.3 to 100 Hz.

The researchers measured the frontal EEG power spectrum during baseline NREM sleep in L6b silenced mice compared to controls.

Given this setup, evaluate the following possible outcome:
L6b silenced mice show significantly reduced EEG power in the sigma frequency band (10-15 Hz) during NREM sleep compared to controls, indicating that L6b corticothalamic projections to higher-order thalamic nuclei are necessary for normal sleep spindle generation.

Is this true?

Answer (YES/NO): YES